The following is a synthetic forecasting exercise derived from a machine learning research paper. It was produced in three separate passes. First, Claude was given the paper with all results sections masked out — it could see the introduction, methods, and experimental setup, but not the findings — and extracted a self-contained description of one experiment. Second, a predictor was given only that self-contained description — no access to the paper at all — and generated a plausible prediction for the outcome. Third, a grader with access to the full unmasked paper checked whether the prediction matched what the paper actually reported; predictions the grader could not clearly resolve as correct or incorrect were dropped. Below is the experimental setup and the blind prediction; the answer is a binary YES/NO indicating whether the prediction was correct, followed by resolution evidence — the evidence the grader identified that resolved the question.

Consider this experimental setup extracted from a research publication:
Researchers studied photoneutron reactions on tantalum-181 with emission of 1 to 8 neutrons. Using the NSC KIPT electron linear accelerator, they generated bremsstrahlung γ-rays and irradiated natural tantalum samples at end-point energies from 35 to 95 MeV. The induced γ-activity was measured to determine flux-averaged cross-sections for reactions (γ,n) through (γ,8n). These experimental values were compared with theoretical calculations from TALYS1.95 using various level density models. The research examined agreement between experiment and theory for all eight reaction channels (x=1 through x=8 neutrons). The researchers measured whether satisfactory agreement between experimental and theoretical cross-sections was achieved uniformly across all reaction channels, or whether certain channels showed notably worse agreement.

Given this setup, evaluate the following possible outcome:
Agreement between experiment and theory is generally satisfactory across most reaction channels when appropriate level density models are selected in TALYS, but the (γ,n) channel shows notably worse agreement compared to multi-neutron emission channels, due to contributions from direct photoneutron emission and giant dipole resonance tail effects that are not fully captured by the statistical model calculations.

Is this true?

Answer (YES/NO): NO